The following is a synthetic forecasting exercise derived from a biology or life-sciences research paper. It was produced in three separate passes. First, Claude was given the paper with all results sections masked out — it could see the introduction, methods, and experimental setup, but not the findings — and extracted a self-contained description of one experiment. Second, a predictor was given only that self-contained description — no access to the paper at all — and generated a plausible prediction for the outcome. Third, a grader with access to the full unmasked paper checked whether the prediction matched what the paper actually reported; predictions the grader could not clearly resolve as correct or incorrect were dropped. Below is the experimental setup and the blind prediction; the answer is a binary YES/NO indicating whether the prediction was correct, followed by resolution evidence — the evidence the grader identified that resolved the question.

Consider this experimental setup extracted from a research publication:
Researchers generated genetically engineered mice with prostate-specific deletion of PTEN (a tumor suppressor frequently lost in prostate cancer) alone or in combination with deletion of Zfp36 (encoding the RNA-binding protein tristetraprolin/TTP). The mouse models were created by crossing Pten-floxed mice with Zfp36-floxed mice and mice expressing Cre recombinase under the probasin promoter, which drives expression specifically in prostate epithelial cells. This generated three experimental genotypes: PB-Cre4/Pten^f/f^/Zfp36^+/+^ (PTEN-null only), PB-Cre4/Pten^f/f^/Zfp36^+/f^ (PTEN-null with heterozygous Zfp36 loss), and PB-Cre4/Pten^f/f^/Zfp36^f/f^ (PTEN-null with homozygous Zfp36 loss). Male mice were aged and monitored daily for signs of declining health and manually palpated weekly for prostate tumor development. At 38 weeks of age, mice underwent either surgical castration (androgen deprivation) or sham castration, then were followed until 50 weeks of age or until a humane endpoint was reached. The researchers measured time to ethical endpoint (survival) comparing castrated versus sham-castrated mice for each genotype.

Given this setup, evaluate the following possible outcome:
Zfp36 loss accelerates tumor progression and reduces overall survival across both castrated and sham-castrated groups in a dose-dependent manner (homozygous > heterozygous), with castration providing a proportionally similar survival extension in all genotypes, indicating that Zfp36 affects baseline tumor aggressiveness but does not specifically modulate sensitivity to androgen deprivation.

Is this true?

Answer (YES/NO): NO